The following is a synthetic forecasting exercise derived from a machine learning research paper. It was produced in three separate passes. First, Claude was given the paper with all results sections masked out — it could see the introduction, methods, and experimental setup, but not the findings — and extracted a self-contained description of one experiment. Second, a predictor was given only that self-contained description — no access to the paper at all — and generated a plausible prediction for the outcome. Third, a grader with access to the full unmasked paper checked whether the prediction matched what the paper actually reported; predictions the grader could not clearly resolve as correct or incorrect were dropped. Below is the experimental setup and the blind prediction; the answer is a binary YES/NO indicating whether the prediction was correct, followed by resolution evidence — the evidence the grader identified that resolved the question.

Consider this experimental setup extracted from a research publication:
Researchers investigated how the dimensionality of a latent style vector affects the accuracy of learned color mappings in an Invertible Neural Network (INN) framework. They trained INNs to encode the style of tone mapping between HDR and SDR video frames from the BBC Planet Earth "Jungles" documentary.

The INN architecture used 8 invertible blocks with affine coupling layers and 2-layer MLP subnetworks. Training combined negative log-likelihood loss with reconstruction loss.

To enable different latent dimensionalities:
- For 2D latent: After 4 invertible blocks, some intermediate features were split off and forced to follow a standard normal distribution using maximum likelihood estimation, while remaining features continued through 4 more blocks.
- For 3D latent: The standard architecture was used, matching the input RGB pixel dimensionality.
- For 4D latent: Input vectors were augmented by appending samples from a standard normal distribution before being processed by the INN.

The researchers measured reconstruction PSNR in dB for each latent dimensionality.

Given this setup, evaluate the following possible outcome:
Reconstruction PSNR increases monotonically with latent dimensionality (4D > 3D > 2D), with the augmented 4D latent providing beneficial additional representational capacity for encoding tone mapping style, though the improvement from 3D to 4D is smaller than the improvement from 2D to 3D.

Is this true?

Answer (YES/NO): YES